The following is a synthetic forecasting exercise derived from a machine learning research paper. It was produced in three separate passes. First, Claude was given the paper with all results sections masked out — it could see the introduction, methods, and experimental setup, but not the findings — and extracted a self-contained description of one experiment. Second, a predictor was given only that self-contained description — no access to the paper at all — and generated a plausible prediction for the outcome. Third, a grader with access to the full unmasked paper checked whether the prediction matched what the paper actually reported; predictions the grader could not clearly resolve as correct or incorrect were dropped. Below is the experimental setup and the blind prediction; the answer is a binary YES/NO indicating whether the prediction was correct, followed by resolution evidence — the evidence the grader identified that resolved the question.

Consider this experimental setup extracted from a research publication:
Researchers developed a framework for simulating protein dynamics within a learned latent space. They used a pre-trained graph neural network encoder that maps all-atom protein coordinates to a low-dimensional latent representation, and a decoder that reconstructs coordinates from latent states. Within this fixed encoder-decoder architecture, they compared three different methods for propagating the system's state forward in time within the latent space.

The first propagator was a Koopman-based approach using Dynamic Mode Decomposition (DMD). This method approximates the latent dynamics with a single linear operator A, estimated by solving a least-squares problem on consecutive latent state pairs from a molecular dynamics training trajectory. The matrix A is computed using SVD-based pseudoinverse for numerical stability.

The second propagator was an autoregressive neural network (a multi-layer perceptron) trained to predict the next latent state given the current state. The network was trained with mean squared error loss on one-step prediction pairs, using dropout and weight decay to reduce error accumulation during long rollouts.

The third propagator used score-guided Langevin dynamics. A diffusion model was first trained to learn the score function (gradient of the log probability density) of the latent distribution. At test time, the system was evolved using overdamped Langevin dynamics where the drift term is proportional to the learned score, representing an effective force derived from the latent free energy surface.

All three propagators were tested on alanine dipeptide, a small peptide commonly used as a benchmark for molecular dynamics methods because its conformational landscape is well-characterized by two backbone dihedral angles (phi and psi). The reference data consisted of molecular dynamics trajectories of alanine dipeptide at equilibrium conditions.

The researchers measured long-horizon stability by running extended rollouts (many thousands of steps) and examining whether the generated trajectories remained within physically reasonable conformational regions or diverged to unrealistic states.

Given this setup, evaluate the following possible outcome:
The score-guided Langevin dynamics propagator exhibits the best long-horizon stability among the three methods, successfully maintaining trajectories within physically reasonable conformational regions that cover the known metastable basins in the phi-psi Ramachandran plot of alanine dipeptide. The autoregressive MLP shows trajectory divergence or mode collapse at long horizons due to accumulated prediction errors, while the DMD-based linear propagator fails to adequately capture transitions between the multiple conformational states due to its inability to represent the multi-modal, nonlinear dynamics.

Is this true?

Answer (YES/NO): NO